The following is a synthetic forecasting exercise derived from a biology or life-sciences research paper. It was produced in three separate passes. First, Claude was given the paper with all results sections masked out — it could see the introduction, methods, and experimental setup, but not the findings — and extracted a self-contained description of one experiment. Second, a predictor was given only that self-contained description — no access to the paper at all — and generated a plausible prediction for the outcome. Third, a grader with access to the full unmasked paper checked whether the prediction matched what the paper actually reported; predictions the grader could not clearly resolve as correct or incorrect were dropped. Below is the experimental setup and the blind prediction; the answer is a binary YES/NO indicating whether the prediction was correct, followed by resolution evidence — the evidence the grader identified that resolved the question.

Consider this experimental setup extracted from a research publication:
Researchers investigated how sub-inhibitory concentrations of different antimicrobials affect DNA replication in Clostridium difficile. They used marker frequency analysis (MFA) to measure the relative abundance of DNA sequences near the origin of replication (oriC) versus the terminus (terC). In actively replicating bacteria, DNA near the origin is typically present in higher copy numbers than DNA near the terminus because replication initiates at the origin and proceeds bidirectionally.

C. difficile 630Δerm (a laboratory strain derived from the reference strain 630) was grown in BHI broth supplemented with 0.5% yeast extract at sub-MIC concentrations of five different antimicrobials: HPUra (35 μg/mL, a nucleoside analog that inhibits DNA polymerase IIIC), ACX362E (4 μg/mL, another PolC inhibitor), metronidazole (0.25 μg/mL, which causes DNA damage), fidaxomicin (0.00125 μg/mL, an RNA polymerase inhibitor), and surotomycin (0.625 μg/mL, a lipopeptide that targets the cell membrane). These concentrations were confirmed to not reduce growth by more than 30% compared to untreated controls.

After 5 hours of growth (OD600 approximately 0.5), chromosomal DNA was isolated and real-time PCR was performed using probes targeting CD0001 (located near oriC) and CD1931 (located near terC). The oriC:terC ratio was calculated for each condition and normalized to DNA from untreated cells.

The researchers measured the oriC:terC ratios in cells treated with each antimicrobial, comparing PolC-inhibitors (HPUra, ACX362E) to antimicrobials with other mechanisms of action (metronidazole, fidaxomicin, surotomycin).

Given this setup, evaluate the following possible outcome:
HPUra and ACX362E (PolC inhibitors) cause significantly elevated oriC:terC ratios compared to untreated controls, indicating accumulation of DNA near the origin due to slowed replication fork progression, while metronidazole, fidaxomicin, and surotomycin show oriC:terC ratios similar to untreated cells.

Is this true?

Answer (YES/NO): YES